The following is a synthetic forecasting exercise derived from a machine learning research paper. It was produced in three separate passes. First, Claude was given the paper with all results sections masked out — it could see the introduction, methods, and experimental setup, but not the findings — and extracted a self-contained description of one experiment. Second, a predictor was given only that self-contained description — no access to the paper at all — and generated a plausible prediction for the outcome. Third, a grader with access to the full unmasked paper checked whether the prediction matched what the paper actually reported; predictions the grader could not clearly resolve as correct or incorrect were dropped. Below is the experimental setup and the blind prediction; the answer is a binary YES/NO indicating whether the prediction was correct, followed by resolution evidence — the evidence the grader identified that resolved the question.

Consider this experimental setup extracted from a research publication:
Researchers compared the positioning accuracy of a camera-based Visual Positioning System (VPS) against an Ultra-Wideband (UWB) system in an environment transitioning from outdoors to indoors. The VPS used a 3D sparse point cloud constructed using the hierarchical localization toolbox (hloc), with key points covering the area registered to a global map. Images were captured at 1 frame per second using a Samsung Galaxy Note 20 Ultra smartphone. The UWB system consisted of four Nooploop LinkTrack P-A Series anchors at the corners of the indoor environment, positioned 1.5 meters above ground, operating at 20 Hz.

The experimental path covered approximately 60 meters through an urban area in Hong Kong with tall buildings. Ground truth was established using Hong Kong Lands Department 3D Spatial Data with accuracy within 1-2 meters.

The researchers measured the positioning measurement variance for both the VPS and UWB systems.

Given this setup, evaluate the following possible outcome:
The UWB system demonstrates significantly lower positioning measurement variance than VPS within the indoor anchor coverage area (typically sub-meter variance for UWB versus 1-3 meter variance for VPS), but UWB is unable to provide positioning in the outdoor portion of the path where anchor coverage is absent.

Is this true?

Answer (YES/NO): NO